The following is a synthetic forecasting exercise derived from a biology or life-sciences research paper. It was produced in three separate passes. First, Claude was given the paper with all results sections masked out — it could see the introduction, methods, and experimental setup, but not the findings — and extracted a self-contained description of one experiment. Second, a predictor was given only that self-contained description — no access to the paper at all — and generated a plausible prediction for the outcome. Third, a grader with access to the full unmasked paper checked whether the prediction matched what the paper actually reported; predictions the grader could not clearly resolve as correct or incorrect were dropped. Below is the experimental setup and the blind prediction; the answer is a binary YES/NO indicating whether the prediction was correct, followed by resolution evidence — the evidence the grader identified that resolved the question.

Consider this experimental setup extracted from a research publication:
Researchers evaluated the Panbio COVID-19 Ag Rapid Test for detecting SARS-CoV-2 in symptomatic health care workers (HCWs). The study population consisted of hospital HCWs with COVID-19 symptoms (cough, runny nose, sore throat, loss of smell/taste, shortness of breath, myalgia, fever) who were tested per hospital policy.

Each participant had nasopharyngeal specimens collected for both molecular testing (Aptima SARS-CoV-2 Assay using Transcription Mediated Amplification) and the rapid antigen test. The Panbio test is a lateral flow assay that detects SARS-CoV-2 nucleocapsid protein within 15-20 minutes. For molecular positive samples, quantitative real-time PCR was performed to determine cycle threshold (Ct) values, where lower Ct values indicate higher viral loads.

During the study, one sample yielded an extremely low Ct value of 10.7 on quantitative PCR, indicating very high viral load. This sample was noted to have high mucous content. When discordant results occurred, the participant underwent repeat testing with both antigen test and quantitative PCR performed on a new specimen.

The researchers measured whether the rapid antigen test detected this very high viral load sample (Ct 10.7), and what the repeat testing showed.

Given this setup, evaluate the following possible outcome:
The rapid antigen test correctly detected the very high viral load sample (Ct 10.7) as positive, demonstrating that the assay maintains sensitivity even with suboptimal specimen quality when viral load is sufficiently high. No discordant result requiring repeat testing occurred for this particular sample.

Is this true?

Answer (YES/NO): NO